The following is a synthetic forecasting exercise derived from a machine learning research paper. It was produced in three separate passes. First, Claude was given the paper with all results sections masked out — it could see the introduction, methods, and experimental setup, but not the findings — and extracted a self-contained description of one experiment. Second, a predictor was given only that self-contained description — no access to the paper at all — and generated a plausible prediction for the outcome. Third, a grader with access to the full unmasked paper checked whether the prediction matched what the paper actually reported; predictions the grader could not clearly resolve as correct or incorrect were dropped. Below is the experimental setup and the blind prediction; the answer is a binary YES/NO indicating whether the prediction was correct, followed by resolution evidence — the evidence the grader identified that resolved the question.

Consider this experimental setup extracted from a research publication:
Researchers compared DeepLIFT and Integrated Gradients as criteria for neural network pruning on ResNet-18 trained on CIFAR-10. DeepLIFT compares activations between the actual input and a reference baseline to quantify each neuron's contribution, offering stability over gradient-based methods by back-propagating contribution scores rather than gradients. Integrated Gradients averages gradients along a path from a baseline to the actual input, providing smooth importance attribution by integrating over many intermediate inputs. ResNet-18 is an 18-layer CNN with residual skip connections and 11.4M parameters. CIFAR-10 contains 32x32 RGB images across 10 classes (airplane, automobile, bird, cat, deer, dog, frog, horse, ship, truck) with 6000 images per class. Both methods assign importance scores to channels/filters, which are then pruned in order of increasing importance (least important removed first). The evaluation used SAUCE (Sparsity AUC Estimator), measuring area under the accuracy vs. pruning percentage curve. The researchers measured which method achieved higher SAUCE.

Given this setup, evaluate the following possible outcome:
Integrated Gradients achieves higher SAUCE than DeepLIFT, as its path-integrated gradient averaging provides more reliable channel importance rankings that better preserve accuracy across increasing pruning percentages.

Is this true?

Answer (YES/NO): YES